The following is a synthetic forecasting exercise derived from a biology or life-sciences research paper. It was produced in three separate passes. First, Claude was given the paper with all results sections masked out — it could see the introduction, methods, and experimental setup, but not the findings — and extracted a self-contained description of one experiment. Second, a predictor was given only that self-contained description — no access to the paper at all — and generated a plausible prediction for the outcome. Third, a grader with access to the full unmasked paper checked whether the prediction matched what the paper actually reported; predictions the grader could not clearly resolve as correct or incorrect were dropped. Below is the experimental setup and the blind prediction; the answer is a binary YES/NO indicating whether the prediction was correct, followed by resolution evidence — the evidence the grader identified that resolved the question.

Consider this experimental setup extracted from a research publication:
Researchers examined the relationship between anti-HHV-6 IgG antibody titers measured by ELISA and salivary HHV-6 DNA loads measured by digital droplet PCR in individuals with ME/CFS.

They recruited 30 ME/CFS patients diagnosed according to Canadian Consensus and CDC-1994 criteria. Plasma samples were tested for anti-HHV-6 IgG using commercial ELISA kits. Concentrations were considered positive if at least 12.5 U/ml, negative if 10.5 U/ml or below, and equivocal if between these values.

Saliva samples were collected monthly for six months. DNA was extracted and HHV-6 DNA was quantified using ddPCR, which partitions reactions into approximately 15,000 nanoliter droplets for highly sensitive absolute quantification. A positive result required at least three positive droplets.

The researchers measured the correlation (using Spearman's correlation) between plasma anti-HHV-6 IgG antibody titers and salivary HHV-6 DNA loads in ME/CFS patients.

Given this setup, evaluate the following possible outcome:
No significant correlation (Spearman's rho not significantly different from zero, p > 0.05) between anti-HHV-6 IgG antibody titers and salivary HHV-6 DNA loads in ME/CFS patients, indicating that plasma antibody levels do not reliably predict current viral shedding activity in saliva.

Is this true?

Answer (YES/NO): YES